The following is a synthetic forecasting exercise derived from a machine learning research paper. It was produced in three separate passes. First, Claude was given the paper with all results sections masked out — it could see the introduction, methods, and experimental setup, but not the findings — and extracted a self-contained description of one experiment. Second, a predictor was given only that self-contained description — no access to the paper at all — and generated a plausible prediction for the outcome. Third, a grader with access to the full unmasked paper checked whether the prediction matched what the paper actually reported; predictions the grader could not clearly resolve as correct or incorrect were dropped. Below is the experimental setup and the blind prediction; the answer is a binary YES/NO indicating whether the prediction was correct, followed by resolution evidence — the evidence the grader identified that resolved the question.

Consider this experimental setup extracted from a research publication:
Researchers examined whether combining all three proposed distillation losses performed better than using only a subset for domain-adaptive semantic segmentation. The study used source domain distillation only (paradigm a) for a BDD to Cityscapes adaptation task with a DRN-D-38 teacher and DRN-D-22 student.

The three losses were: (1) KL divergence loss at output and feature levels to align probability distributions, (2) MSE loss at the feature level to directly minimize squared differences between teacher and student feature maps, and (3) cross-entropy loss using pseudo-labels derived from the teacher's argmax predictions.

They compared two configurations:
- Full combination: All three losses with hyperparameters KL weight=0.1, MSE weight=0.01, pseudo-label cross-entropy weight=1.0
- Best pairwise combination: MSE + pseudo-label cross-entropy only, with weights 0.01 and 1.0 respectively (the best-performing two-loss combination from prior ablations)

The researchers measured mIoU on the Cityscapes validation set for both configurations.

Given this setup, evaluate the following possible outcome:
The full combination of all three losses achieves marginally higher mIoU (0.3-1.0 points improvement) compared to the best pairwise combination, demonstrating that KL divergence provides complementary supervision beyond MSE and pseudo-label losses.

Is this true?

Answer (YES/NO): NO